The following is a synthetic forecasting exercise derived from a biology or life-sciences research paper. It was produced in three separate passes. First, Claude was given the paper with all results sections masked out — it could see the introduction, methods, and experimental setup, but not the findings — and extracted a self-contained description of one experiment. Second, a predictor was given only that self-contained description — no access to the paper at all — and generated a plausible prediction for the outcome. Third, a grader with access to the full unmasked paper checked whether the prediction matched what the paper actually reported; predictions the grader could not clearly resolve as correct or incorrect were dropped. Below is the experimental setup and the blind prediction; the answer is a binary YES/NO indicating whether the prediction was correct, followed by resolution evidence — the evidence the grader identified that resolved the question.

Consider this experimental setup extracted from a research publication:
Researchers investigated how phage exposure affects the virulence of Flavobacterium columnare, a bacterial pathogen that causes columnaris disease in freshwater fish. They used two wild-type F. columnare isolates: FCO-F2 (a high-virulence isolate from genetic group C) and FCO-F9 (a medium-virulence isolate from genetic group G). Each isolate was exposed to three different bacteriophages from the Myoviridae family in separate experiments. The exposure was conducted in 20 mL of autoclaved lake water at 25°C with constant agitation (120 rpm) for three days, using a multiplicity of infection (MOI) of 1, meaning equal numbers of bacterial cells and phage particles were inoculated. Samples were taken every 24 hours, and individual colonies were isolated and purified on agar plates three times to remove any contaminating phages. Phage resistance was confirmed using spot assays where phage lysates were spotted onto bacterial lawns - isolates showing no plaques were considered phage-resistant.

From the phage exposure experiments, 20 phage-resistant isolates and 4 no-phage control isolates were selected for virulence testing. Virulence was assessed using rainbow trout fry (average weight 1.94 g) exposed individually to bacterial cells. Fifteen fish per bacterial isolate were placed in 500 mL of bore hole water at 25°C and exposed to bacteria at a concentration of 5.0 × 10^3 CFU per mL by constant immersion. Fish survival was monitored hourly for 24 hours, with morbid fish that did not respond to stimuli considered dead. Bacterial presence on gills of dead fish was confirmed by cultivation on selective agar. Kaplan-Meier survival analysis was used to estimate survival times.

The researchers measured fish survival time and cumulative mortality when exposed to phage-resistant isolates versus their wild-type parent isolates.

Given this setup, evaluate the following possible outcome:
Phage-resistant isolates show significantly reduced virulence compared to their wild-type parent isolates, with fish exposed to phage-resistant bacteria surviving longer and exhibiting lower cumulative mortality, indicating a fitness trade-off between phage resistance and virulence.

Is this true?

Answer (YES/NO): YES